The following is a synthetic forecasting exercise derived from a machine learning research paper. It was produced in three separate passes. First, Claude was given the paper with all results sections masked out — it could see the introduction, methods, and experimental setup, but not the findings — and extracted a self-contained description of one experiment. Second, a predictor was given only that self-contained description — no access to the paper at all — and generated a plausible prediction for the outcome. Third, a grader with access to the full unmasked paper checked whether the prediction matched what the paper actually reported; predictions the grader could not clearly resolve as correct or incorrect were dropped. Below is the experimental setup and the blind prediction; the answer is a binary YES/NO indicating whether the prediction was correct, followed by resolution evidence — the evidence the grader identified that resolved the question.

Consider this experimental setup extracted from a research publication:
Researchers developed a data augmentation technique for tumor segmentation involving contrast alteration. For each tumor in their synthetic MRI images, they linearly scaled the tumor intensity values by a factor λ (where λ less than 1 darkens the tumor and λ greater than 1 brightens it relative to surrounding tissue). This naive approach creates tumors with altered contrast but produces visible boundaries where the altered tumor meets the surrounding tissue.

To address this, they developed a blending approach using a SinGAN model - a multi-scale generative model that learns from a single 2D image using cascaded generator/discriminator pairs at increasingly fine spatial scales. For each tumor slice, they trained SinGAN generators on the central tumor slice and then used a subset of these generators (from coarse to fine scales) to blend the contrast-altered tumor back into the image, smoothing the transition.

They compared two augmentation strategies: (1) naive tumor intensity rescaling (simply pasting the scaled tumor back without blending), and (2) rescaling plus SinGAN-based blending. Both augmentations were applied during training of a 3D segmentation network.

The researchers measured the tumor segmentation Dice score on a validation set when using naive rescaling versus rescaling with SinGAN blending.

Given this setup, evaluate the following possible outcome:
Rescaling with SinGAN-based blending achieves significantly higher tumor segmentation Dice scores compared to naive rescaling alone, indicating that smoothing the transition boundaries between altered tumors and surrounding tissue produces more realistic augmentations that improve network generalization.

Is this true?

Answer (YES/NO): NO